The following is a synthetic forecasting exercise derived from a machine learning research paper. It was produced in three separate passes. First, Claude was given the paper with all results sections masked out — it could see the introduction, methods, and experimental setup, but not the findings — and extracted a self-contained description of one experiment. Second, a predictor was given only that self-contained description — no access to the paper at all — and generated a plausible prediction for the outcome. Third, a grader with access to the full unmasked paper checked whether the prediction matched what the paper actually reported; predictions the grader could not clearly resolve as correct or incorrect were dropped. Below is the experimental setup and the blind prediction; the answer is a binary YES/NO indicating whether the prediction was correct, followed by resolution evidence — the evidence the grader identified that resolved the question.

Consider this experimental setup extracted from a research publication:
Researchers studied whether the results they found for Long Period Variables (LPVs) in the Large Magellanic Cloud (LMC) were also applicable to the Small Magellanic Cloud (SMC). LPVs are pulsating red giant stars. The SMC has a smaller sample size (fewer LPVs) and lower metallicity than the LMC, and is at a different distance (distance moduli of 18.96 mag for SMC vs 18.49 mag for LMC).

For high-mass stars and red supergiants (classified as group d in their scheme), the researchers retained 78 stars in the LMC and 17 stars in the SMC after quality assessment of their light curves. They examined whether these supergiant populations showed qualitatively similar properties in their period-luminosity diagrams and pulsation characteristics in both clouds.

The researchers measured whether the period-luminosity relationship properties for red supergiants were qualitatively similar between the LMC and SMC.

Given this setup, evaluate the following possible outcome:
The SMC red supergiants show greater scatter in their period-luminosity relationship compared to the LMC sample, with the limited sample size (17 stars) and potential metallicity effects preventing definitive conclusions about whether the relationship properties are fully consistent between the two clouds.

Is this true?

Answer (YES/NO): NO